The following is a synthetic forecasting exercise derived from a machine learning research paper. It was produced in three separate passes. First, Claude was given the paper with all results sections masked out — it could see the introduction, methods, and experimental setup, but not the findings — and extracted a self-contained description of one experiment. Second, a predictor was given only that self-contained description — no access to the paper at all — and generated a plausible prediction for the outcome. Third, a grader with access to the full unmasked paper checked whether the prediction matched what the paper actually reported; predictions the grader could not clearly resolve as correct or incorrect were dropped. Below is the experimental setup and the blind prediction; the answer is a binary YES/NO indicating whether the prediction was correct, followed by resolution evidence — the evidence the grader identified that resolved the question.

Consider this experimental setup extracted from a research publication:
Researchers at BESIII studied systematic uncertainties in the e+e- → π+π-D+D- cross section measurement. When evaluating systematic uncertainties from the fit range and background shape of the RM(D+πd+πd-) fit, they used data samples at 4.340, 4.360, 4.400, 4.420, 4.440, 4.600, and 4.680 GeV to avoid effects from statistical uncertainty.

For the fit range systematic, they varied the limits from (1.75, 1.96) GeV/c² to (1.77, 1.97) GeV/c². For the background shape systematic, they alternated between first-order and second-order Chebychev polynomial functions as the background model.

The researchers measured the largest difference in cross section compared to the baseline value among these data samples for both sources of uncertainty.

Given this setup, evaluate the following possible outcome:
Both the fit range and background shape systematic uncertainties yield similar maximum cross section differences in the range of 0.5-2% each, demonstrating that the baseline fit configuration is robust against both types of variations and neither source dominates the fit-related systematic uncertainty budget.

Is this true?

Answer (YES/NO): YES